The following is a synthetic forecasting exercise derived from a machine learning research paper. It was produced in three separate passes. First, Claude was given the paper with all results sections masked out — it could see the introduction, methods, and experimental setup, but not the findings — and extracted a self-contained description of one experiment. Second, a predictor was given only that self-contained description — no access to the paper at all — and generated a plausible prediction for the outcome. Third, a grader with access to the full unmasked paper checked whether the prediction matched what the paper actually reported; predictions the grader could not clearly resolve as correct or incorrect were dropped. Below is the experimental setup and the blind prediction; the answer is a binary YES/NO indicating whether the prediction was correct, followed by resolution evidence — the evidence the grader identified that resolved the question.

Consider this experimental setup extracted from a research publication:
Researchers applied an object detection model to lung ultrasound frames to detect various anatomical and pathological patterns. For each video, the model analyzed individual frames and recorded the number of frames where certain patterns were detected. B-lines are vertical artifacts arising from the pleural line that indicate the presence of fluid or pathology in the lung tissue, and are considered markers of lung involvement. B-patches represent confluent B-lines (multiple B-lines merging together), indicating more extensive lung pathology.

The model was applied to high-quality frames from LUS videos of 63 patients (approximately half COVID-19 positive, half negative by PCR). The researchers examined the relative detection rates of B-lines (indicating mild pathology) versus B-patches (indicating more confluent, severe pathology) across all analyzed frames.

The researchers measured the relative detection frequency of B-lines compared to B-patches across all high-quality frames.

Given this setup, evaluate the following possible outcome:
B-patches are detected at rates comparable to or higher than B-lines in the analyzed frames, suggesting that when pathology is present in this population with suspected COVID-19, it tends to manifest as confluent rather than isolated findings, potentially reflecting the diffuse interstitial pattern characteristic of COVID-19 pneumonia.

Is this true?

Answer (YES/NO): YES